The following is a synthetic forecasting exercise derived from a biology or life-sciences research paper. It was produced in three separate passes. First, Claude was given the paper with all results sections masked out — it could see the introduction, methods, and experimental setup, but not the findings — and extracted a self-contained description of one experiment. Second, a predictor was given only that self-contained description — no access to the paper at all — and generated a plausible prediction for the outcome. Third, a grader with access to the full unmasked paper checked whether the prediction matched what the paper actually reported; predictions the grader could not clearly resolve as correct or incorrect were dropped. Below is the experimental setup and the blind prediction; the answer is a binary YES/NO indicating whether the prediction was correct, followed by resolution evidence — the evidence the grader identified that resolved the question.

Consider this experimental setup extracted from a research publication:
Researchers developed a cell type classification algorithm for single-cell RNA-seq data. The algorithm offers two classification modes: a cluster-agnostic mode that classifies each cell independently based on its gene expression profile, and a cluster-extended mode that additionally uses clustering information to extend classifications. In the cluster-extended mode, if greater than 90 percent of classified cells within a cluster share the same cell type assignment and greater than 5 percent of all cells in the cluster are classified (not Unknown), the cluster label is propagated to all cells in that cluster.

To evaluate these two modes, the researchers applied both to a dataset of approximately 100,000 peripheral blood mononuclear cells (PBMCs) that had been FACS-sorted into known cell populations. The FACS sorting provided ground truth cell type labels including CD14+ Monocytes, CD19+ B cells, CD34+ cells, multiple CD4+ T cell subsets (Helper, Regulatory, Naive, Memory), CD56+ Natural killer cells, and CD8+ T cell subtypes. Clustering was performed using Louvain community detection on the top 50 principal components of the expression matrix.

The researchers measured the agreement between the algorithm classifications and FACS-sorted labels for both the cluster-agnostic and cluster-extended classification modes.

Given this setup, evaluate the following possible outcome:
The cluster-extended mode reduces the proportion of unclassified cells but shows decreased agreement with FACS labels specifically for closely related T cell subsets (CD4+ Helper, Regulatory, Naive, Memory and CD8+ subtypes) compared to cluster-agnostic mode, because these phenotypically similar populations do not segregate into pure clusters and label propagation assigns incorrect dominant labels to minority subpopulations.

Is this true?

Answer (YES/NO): NO